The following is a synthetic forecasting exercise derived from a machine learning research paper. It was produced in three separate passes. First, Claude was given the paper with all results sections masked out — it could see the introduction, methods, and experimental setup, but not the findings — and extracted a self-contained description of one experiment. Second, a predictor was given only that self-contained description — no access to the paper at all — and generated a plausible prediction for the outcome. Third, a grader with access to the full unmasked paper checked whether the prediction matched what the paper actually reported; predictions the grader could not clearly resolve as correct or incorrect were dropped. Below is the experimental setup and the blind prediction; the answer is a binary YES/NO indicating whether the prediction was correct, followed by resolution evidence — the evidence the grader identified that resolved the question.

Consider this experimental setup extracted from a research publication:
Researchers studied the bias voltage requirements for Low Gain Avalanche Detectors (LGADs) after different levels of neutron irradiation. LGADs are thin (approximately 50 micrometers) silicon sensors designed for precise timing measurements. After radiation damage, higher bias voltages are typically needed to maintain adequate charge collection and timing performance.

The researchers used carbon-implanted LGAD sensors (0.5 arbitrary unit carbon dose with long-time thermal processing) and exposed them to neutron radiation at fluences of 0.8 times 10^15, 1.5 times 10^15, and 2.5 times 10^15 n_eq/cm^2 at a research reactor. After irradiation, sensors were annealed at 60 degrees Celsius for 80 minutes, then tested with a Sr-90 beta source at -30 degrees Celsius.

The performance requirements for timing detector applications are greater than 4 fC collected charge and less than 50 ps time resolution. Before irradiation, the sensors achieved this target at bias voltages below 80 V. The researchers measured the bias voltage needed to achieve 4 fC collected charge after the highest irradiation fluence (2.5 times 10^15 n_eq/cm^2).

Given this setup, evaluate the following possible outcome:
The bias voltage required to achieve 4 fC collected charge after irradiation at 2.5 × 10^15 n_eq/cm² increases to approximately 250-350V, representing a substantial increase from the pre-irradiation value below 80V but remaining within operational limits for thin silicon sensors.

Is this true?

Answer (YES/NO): YES